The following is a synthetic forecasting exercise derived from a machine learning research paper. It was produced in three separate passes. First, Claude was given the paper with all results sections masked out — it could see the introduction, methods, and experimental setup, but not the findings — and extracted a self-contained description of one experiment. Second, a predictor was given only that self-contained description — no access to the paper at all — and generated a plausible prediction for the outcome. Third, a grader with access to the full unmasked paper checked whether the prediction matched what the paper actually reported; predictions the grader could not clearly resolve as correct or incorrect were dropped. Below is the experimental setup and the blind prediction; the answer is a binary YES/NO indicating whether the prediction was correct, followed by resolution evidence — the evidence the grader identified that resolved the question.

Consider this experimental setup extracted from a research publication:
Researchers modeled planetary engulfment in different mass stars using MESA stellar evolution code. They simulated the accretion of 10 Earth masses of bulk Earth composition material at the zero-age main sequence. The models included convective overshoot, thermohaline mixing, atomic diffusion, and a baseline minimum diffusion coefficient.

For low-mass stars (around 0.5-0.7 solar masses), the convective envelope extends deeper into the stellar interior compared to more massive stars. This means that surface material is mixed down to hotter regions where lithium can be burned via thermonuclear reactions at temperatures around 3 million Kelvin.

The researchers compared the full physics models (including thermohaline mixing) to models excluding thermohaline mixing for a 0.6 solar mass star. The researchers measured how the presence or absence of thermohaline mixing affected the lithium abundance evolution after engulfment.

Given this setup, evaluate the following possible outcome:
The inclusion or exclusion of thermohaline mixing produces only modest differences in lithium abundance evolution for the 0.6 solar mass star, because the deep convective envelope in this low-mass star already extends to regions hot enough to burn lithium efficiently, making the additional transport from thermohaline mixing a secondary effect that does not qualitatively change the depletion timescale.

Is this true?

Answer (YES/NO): YES